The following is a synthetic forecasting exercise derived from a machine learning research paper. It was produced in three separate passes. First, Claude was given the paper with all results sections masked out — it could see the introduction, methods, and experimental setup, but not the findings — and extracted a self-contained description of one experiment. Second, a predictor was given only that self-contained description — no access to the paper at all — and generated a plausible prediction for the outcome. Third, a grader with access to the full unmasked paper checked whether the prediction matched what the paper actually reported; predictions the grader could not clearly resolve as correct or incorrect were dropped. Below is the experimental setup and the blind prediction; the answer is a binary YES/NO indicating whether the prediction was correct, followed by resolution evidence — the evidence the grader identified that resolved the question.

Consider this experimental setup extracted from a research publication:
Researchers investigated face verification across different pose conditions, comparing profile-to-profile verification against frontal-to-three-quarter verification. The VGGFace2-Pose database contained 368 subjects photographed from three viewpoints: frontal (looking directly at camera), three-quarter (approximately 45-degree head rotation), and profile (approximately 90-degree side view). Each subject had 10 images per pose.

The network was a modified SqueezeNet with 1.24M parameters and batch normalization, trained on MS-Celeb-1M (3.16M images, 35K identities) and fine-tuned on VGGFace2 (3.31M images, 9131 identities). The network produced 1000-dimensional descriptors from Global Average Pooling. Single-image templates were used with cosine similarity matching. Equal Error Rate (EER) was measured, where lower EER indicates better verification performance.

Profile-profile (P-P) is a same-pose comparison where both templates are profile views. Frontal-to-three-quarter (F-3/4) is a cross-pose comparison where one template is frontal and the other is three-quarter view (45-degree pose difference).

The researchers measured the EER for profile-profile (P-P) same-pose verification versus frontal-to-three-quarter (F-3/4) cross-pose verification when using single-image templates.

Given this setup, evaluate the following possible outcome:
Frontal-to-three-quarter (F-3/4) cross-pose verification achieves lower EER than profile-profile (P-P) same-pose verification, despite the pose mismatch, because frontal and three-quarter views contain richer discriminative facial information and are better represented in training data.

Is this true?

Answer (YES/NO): YES